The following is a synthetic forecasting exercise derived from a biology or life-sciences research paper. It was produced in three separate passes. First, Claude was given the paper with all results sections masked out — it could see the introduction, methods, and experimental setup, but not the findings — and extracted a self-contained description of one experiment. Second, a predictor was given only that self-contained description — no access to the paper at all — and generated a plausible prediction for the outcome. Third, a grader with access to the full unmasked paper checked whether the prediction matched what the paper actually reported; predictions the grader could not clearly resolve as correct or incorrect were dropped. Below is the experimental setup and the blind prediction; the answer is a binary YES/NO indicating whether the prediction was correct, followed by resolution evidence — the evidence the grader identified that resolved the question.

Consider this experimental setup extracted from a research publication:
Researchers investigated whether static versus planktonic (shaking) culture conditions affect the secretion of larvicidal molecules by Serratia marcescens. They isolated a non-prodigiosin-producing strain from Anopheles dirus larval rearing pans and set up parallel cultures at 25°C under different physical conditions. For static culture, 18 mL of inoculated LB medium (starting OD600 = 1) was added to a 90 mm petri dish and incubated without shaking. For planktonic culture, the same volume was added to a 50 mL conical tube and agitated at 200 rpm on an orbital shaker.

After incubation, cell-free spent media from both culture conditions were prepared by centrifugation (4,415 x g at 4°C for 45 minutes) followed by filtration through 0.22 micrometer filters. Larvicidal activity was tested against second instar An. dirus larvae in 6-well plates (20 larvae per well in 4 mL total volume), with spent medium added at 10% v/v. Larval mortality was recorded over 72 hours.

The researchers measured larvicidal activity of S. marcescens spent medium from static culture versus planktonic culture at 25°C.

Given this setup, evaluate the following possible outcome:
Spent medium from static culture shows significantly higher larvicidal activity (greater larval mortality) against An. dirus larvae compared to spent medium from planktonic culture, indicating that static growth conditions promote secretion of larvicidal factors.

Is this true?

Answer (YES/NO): YES